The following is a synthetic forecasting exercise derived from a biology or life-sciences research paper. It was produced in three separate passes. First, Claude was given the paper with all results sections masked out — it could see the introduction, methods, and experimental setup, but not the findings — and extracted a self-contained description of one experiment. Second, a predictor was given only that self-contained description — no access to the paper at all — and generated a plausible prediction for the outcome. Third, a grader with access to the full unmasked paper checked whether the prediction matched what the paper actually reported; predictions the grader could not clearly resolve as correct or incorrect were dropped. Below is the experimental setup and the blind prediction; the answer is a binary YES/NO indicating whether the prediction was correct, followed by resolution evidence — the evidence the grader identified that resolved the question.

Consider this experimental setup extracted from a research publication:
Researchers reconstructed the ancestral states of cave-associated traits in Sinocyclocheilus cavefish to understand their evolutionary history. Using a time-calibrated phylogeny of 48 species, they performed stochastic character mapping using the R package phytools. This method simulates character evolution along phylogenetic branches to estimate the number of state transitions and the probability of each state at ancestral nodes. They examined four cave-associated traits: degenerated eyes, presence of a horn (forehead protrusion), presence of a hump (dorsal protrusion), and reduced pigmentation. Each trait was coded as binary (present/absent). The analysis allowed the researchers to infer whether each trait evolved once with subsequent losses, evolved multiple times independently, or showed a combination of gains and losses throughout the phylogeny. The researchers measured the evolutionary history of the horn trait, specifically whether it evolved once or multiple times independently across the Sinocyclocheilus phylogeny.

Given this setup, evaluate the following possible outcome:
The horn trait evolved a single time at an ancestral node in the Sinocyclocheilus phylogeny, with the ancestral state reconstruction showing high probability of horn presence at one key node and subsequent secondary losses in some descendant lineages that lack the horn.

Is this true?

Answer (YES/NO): NO